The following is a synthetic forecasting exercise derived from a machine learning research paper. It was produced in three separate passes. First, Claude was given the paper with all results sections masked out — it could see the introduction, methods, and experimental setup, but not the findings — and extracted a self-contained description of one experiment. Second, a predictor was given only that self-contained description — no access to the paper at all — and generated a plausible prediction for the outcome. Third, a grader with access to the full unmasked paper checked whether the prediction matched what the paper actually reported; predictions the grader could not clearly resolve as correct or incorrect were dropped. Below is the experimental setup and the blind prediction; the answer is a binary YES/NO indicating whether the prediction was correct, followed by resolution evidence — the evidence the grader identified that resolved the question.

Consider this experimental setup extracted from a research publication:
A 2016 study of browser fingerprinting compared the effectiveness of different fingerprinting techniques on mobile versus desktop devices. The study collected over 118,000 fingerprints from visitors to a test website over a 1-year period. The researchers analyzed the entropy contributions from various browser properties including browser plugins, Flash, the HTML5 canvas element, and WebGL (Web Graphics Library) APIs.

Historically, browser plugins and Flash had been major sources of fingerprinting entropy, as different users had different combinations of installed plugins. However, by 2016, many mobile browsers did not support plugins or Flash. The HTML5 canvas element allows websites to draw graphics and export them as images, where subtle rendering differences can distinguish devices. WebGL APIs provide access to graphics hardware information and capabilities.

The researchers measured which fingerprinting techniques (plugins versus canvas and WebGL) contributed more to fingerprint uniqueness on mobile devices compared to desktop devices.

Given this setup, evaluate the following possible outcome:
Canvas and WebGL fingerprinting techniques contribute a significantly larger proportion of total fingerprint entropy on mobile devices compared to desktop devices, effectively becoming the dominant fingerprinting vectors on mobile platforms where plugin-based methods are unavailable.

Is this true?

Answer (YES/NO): YES